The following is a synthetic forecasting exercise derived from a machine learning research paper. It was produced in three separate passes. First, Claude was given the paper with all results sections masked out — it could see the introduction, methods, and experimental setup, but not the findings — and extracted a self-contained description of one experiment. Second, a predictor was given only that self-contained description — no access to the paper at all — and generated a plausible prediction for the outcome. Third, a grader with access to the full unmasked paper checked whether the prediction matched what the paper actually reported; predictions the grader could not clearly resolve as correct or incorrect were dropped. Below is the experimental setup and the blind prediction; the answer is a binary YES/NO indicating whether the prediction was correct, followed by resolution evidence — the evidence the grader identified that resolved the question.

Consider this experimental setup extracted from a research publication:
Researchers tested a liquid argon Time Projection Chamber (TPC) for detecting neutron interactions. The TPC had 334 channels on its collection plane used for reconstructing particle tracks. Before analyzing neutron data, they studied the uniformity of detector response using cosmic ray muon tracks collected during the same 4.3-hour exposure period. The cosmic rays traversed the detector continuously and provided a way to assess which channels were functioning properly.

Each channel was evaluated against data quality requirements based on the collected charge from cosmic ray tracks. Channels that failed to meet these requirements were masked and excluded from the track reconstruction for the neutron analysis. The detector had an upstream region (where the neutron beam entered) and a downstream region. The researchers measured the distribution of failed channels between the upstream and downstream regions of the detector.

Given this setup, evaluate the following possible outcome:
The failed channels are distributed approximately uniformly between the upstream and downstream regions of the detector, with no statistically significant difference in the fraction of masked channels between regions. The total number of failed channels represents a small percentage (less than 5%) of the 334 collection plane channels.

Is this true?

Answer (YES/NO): NO